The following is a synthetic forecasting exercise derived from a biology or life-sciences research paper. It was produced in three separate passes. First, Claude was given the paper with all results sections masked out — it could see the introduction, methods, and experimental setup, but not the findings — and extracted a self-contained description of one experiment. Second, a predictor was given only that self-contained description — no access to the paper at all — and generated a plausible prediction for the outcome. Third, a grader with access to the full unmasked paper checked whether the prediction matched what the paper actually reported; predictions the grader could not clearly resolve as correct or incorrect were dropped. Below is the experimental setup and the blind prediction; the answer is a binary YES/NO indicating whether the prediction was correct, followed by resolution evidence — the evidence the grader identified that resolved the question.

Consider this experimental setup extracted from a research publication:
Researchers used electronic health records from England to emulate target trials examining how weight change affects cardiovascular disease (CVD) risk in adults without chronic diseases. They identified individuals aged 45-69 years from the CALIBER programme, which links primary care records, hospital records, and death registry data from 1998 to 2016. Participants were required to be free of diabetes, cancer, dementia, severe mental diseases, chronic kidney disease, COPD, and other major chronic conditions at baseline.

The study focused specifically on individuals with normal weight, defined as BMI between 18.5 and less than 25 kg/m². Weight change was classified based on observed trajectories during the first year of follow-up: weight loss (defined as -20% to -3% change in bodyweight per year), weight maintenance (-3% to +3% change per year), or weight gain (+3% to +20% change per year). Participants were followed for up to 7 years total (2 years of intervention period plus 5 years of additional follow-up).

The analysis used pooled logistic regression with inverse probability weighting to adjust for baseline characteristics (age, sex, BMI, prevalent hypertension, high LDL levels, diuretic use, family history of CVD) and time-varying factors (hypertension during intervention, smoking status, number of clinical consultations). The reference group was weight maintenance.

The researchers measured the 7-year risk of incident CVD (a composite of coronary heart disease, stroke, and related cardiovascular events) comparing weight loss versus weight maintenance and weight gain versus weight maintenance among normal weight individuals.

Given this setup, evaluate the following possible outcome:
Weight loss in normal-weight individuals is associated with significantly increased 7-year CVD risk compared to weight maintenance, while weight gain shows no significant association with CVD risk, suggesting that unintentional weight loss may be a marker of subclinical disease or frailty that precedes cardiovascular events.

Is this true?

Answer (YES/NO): NO